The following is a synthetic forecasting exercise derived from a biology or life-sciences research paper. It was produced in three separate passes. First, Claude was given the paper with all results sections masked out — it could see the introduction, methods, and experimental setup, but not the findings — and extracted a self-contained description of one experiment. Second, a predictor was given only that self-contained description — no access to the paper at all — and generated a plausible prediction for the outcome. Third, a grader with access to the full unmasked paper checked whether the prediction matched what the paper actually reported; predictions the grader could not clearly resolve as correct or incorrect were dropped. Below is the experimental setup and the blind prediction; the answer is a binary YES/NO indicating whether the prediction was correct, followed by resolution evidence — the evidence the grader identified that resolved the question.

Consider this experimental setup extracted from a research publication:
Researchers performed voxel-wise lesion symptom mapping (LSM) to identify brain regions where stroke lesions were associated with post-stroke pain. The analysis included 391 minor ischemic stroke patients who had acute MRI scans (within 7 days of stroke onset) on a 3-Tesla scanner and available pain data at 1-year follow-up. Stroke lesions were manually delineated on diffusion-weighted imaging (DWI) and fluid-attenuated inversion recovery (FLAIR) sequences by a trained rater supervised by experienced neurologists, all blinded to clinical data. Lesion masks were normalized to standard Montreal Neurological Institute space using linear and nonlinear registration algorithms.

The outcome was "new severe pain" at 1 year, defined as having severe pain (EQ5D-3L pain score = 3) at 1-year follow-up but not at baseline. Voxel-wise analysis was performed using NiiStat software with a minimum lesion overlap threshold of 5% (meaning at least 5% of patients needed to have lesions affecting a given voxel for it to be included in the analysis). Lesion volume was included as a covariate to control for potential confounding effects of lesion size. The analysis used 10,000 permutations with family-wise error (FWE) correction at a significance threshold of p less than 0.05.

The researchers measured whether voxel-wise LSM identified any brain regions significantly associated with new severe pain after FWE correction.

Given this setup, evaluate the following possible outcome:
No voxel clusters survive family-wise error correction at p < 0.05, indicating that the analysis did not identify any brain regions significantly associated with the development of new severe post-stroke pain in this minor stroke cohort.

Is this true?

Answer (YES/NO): YES